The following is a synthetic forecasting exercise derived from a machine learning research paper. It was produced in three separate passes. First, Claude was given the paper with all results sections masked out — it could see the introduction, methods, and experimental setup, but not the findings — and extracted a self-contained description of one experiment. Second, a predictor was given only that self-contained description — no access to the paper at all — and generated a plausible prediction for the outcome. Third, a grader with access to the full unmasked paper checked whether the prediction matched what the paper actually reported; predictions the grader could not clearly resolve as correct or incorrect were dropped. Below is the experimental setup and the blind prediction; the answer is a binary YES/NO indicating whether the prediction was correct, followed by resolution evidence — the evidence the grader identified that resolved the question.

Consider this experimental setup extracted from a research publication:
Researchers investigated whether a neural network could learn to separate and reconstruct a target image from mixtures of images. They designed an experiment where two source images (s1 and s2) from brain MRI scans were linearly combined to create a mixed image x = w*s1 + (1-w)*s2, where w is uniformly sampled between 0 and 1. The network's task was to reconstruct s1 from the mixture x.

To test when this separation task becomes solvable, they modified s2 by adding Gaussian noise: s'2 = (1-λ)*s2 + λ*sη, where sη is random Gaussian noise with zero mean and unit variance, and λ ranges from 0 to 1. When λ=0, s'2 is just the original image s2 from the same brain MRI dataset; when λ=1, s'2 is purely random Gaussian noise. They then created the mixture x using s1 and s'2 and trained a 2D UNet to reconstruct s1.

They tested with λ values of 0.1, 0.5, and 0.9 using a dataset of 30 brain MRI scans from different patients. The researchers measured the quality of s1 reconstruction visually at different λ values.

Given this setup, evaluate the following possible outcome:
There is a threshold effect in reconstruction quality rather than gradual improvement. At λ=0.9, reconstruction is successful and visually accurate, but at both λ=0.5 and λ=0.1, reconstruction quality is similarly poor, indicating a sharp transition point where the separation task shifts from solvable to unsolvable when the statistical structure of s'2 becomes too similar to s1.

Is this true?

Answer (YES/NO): NO